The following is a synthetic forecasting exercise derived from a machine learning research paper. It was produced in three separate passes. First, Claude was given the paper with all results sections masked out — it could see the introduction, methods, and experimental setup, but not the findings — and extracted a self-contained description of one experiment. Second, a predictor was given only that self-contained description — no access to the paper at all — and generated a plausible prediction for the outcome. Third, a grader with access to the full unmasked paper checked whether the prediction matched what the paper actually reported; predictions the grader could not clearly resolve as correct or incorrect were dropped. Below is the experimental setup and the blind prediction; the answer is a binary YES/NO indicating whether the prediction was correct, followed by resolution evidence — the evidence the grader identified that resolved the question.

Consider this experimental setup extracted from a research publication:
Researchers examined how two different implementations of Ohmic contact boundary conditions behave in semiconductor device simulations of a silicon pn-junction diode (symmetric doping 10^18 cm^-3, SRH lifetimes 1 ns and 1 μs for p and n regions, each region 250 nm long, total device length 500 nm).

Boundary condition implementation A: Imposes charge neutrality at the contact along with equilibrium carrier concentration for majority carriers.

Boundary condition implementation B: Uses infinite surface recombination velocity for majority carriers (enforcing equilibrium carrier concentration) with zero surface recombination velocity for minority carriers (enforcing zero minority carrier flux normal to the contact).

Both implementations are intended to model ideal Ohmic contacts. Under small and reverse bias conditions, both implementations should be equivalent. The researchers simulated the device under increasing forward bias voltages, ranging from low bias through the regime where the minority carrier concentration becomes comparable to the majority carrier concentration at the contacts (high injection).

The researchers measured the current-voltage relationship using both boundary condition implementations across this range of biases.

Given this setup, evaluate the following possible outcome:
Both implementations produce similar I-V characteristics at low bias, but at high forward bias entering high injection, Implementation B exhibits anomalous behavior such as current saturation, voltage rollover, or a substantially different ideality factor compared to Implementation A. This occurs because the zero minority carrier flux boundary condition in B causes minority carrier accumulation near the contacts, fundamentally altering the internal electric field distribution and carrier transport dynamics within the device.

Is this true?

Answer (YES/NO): NO